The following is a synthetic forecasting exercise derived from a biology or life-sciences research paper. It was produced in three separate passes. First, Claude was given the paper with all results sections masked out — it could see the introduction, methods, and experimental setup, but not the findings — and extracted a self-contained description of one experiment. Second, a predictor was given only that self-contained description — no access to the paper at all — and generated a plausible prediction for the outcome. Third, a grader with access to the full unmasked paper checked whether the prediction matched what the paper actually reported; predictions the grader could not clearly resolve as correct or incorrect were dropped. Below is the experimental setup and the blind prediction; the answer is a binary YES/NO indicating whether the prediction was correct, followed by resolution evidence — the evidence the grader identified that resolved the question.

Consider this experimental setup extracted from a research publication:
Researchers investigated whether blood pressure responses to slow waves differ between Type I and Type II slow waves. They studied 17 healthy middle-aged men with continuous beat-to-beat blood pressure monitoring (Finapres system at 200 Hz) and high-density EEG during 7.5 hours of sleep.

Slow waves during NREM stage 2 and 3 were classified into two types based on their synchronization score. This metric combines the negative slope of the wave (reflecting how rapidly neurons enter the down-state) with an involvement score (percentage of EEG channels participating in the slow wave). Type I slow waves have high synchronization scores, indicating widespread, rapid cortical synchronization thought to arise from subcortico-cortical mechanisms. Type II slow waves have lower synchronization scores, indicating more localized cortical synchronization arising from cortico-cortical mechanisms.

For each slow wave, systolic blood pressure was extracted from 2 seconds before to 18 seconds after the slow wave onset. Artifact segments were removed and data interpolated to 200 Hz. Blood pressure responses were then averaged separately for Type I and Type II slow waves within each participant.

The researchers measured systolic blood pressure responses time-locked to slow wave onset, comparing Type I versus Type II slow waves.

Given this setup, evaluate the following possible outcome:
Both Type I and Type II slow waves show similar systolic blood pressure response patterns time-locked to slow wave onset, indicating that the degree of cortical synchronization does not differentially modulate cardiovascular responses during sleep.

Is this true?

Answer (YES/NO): NO